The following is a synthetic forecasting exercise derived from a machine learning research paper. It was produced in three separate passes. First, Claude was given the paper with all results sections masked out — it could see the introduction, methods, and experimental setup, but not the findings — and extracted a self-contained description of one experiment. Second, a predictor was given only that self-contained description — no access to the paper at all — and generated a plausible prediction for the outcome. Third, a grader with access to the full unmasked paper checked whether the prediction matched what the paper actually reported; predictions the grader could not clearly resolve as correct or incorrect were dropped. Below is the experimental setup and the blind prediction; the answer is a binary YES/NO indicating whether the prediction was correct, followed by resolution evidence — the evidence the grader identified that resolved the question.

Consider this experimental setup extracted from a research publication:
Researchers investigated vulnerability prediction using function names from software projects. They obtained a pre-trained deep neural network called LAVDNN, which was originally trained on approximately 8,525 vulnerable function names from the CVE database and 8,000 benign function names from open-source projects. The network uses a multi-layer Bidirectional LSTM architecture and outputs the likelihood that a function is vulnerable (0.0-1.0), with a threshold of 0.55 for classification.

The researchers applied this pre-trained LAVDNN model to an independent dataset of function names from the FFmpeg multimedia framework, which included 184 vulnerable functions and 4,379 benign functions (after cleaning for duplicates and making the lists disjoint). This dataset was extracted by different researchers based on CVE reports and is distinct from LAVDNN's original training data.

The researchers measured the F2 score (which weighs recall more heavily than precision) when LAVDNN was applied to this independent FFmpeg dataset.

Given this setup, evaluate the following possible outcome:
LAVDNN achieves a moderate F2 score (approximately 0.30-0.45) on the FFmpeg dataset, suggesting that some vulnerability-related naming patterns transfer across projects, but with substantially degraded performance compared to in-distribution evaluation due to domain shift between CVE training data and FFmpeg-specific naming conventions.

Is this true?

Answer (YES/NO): NO